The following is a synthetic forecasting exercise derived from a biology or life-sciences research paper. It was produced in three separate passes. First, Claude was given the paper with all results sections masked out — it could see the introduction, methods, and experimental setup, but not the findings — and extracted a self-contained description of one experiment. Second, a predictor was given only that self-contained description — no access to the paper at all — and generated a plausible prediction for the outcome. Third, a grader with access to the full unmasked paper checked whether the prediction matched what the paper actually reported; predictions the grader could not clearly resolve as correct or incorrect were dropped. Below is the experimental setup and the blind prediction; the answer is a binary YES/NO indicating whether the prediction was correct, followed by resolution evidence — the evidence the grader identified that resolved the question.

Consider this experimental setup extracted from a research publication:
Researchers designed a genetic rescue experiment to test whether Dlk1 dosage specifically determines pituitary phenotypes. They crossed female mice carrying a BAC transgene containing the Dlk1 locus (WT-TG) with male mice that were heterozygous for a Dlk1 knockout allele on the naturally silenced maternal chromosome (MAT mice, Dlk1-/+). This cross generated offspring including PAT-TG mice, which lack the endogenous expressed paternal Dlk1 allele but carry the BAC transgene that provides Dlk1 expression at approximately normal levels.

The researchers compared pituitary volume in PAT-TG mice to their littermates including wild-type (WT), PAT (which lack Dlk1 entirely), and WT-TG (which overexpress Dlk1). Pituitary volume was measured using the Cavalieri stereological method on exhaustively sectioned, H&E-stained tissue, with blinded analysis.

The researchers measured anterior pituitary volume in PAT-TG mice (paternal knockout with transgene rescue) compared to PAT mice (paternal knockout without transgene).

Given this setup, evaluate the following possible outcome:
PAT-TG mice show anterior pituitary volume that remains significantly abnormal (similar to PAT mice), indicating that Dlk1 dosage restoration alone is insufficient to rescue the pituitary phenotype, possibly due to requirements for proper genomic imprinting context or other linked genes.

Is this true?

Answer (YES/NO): YES